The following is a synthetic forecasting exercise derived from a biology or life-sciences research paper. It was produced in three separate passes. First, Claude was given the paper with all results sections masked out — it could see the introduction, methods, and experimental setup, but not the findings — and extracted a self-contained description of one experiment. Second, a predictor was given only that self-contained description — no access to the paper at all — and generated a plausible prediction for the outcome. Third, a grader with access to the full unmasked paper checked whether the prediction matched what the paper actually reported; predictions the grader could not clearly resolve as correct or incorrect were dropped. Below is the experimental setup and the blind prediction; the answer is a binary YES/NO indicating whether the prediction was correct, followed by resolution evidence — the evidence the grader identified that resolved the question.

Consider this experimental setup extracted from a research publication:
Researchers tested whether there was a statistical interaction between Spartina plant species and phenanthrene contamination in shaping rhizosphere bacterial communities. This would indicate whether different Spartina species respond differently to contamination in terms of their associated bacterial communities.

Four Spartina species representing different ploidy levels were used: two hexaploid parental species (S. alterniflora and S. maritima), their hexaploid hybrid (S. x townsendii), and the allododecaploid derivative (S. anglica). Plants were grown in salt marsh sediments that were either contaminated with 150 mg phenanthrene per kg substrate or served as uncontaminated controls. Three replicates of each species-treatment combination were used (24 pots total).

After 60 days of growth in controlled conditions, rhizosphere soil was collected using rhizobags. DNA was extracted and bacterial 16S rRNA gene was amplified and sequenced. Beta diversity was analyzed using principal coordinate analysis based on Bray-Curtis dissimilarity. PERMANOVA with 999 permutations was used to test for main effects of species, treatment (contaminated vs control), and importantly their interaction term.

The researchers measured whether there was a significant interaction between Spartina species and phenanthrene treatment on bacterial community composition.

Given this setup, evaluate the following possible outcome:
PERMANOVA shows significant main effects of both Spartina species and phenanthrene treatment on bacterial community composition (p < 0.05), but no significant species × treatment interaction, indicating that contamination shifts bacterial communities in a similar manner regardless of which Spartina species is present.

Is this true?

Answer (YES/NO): YES